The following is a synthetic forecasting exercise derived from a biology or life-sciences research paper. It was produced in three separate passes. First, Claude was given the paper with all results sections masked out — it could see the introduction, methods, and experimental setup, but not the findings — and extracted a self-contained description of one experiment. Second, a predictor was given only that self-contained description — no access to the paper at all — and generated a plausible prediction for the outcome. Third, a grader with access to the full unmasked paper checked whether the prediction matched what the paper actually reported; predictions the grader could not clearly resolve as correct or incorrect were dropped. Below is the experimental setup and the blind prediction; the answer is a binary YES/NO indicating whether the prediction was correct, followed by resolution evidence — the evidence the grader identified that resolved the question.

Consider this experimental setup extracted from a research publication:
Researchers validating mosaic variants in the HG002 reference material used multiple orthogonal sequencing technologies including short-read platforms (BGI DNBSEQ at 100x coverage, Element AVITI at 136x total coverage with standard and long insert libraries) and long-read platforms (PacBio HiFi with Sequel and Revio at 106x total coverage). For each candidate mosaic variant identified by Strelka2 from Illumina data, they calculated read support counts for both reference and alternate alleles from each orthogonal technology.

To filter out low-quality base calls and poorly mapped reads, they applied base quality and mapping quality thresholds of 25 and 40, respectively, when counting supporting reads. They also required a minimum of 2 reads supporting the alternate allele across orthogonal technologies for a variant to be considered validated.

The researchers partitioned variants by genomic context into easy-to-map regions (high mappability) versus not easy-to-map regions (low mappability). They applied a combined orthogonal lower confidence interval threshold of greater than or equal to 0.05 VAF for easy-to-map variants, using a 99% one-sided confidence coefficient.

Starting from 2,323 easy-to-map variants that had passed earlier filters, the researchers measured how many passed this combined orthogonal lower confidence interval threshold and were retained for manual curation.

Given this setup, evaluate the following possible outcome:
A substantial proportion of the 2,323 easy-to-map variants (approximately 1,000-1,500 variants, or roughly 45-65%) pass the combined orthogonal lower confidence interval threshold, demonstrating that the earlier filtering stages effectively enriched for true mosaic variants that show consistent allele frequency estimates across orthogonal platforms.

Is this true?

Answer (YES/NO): NO